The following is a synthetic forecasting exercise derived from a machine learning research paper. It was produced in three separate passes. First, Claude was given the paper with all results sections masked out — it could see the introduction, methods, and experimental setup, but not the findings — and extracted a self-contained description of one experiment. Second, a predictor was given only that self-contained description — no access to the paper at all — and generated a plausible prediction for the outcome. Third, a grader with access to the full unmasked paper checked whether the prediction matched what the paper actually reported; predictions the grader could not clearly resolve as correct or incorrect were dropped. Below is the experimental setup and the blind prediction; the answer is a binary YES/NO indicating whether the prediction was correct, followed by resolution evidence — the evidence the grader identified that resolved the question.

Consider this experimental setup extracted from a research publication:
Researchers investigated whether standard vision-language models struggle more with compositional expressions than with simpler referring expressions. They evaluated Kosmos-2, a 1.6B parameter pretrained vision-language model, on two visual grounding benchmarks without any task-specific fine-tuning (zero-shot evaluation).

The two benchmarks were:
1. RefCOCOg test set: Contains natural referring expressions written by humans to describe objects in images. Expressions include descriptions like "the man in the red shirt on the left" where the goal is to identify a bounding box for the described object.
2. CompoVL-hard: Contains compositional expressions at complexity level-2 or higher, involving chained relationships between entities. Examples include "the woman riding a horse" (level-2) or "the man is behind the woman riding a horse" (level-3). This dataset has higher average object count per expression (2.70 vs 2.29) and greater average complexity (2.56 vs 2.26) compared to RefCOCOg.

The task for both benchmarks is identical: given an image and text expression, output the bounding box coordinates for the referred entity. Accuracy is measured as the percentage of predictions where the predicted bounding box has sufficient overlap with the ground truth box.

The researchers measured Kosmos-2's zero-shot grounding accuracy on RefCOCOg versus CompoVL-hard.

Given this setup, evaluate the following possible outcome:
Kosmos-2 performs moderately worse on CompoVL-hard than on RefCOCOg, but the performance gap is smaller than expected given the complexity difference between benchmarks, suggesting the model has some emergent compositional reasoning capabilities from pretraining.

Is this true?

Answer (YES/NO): NO